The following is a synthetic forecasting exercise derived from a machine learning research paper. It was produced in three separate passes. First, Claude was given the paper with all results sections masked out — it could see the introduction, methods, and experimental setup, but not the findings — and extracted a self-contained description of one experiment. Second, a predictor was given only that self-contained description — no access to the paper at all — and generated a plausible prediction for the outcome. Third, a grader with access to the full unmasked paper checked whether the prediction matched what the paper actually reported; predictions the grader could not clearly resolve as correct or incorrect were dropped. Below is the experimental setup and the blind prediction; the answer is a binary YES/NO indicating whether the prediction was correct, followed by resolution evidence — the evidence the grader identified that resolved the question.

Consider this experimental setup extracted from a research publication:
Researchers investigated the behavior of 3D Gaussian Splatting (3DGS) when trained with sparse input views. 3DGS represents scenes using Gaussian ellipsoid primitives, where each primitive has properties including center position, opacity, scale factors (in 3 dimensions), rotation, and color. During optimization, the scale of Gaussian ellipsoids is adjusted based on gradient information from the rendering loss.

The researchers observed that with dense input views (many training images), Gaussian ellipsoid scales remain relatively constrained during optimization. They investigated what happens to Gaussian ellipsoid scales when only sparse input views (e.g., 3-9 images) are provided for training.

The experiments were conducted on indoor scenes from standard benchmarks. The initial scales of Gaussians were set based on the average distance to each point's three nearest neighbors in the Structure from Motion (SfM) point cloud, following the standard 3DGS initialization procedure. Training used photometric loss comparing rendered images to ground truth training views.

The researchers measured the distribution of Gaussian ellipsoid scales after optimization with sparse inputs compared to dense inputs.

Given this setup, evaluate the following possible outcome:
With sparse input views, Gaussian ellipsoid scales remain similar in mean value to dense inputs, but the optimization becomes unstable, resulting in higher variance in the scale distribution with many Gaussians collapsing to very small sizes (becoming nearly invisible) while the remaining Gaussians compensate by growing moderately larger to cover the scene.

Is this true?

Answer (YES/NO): NO